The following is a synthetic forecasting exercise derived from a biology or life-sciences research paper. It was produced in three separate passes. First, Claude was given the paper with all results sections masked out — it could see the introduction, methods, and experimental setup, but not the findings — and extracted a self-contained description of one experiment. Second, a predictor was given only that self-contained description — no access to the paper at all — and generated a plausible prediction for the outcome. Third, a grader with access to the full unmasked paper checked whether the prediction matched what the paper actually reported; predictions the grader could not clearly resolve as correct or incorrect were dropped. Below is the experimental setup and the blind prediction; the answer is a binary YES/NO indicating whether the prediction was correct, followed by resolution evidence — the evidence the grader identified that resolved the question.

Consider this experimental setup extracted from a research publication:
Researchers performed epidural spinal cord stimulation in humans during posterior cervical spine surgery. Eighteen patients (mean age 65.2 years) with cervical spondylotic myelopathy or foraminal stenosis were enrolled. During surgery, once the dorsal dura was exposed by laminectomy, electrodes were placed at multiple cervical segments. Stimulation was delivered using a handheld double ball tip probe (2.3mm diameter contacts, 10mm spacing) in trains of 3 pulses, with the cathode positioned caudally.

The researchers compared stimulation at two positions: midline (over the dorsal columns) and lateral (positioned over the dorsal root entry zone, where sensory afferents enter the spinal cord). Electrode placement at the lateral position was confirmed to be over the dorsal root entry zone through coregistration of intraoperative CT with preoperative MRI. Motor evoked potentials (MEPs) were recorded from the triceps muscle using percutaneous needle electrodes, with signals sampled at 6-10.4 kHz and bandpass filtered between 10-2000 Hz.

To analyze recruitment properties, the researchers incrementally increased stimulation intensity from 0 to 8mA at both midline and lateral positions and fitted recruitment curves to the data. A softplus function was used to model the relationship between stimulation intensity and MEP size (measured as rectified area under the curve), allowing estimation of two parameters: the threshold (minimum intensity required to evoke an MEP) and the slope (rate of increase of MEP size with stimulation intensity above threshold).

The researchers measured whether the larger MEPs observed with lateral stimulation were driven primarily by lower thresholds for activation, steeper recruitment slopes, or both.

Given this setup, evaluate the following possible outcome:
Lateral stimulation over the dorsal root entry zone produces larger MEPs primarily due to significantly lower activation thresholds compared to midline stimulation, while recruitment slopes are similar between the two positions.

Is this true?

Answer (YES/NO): NO